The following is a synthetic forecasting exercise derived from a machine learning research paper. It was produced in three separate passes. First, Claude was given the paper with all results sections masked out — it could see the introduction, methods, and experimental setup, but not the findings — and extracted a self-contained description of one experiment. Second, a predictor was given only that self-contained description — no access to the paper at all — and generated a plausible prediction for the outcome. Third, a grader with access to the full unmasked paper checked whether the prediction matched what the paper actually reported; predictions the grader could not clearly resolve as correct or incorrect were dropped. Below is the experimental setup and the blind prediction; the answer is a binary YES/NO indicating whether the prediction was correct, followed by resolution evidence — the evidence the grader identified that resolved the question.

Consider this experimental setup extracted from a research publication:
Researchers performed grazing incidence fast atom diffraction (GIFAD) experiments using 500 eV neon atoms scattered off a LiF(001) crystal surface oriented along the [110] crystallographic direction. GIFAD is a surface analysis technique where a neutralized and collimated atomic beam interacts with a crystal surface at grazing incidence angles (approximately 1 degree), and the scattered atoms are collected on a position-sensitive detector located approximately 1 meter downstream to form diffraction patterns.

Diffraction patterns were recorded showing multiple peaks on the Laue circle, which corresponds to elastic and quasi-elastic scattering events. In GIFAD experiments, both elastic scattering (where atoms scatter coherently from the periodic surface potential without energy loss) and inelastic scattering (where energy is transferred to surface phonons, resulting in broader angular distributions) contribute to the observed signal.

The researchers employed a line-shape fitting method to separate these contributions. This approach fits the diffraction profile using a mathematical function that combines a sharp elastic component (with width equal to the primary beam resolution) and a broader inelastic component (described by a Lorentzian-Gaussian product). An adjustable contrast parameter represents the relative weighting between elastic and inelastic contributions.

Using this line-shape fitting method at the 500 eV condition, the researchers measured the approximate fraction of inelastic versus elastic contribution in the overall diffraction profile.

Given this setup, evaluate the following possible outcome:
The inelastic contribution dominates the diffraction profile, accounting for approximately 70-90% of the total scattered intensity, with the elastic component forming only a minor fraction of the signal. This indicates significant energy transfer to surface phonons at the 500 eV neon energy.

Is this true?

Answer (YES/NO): NO